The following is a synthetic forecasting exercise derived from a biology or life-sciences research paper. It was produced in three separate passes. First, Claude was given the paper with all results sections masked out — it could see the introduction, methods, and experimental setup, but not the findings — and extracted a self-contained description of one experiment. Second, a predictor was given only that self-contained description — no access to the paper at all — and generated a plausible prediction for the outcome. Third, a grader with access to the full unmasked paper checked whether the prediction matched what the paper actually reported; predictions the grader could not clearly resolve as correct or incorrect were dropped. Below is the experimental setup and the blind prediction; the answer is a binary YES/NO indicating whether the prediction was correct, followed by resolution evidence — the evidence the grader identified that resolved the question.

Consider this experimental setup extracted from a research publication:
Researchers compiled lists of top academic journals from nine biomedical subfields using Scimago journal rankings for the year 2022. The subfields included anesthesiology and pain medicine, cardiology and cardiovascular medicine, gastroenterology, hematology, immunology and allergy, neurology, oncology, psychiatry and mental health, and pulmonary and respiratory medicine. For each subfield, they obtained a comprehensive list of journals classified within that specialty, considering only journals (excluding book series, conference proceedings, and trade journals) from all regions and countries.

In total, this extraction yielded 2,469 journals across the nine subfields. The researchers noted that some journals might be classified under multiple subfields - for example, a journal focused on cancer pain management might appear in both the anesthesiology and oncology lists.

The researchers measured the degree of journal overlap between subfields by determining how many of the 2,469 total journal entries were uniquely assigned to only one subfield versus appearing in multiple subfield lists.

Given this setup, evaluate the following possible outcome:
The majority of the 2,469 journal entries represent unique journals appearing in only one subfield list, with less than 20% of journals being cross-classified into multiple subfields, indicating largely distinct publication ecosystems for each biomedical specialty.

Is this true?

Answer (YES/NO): YES